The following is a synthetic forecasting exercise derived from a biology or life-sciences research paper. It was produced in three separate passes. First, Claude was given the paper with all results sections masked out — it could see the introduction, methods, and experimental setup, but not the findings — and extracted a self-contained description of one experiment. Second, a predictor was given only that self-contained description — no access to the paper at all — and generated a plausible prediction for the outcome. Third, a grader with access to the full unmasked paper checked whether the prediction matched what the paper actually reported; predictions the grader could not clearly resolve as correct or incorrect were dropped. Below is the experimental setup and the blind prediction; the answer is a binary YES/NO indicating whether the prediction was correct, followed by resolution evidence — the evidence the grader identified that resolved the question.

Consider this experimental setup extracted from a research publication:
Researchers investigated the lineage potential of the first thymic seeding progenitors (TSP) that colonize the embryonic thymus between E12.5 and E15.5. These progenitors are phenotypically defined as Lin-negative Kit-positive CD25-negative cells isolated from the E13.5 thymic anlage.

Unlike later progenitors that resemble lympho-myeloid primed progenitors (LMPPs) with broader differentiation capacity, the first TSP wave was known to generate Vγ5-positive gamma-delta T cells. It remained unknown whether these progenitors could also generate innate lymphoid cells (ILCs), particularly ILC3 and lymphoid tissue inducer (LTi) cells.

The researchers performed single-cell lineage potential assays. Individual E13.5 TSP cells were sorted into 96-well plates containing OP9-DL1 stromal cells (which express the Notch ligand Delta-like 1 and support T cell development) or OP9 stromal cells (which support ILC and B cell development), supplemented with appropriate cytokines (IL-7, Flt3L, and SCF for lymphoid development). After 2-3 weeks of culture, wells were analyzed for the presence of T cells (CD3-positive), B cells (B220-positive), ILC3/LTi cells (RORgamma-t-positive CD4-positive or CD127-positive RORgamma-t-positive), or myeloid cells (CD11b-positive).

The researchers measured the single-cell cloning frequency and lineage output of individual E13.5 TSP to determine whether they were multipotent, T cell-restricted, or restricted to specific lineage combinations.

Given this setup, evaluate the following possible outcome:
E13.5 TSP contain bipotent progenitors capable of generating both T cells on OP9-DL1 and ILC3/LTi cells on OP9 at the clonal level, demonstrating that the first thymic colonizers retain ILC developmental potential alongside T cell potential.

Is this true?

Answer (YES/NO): YES